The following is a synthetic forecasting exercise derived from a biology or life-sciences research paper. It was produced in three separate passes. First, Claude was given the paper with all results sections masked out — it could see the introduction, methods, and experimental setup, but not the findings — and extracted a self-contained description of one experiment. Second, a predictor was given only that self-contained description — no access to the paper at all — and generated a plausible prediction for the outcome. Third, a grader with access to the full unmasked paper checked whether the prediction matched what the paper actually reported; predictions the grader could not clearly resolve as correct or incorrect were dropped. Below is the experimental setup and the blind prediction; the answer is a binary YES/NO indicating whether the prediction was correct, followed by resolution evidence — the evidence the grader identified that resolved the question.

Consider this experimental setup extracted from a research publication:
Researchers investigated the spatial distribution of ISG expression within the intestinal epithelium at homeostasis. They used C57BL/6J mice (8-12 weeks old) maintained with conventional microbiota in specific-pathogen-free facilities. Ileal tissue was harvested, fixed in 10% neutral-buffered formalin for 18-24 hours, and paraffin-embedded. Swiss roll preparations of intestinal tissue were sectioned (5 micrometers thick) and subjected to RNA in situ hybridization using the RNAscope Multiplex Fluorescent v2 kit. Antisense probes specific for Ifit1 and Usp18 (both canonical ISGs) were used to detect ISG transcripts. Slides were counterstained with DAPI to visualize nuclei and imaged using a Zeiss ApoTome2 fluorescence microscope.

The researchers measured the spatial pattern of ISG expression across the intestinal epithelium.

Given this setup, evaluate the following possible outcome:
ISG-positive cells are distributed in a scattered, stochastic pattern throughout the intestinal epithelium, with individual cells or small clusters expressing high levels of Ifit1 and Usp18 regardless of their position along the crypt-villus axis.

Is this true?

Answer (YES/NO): NO